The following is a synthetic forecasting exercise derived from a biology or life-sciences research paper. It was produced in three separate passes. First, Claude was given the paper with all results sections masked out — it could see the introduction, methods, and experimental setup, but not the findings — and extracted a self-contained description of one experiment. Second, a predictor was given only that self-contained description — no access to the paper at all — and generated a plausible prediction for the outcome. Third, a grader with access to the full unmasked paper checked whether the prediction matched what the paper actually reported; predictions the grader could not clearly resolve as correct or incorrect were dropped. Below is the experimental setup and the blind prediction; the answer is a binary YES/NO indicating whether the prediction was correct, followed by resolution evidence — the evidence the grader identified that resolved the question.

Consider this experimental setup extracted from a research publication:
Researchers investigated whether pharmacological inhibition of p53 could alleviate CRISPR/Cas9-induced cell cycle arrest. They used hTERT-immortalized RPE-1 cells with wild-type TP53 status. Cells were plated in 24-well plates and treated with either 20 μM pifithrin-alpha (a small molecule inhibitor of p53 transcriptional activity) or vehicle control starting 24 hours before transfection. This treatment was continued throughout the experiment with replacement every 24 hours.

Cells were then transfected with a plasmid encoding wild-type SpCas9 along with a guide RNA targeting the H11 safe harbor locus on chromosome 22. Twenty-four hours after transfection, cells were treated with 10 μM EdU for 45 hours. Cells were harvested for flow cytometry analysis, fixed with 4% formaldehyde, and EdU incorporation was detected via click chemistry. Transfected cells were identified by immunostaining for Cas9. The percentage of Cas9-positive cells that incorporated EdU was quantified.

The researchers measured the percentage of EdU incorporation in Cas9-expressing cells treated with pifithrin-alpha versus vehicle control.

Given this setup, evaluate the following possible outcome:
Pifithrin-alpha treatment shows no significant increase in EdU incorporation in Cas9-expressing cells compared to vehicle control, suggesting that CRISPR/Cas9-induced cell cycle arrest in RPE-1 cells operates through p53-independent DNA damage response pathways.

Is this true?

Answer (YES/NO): NO